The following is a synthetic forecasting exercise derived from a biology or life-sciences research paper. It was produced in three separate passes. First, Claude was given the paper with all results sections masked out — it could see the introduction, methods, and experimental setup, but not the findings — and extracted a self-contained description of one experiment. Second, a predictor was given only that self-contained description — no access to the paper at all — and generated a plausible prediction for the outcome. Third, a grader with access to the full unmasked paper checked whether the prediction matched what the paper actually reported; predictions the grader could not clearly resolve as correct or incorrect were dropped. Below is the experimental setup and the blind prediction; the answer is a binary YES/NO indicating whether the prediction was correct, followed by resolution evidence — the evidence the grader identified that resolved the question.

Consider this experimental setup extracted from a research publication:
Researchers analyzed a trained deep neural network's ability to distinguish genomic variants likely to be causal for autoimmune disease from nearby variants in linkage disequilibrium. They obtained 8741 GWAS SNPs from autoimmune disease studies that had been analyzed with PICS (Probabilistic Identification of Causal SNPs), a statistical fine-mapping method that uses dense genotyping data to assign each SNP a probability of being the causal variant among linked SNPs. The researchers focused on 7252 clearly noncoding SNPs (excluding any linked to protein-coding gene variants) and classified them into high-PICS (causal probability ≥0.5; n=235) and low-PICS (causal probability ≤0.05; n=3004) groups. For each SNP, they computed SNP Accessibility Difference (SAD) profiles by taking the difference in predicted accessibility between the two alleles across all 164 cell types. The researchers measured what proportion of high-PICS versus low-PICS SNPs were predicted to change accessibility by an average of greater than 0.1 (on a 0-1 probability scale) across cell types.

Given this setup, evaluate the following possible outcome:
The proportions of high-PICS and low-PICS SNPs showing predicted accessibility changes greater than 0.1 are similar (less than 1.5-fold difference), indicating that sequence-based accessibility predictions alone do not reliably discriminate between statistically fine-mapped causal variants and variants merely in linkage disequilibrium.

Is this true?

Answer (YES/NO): NO